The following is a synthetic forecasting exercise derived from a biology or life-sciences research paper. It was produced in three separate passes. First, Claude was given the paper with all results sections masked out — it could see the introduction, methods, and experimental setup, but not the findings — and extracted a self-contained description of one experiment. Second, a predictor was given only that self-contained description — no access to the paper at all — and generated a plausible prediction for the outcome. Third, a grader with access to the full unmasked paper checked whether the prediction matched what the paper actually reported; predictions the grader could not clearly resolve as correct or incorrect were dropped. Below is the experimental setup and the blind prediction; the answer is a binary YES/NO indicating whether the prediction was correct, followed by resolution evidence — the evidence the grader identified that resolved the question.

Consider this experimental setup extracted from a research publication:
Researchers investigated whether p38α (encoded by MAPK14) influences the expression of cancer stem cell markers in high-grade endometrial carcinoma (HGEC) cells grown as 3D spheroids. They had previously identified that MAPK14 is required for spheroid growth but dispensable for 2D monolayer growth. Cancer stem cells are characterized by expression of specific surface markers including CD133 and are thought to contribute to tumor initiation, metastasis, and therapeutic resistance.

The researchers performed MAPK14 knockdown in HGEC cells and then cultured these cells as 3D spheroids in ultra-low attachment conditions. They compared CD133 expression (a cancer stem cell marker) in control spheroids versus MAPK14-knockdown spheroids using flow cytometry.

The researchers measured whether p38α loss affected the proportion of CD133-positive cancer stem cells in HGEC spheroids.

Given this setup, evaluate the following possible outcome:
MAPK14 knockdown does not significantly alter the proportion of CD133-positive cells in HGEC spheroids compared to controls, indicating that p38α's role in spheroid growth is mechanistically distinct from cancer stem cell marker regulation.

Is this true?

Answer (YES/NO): NO